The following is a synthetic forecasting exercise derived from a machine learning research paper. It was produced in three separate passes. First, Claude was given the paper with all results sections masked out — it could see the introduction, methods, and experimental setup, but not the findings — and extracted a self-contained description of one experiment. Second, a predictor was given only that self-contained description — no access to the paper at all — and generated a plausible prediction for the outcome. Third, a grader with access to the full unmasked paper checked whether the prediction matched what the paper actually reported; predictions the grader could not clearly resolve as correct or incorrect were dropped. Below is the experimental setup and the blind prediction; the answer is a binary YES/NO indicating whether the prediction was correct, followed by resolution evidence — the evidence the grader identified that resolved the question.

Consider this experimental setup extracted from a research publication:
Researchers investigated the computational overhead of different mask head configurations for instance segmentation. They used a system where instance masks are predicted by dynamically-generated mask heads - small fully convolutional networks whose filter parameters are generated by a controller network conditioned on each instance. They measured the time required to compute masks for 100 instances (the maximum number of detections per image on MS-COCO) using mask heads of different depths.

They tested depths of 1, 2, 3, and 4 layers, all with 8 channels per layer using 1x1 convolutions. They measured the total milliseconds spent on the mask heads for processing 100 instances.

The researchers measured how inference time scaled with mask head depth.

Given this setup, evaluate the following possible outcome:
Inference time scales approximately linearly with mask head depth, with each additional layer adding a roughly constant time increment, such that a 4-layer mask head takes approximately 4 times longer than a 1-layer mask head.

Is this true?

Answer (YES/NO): NO